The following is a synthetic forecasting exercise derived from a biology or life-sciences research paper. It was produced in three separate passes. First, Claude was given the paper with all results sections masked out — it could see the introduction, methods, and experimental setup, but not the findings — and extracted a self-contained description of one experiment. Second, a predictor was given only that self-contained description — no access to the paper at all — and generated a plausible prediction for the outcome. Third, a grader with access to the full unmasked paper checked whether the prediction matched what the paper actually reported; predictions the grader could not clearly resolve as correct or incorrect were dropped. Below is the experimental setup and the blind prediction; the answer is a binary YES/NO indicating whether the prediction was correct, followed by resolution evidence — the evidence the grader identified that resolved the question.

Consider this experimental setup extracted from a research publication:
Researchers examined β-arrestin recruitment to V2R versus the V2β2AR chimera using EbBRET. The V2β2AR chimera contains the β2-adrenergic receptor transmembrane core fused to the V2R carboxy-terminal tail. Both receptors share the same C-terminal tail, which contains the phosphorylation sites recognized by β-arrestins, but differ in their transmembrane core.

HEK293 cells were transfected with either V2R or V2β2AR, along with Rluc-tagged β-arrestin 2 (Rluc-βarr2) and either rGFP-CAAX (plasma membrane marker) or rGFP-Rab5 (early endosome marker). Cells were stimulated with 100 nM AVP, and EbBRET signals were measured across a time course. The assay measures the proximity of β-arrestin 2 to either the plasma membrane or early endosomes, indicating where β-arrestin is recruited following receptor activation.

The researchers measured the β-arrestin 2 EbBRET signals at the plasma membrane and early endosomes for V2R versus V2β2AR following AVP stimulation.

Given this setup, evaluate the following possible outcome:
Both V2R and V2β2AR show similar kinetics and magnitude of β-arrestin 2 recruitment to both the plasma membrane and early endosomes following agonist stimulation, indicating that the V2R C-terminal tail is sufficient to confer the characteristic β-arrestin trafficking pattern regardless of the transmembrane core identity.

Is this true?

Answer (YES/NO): NO